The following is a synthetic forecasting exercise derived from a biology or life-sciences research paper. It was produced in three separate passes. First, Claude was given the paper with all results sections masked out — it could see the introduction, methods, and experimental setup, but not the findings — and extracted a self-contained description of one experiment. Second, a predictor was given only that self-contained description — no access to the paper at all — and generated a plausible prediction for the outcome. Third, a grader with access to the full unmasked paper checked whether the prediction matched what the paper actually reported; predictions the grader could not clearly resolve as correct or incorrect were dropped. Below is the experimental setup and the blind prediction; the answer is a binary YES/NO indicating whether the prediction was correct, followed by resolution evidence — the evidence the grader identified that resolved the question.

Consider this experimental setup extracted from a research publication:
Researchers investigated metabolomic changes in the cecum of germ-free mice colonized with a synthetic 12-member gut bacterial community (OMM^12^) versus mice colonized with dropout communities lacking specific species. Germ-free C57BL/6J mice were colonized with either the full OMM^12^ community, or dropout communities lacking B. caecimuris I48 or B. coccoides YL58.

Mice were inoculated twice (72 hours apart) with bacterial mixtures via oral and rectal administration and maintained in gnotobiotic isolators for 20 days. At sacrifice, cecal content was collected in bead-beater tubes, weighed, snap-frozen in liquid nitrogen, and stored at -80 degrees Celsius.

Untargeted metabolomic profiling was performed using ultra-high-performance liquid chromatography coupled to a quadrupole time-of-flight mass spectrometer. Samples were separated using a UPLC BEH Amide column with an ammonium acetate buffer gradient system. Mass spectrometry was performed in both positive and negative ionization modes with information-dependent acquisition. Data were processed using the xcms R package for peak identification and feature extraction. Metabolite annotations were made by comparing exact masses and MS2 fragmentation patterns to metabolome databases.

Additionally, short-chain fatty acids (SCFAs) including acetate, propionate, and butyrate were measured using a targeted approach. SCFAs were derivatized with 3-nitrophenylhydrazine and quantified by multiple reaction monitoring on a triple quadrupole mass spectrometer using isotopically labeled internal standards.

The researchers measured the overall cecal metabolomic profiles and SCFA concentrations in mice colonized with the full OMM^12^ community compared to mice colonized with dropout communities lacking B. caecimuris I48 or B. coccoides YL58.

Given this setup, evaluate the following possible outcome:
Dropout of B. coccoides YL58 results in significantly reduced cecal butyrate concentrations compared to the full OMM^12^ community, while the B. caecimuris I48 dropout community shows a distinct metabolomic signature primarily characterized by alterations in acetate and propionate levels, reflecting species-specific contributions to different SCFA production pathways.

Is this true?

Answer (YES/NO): NO